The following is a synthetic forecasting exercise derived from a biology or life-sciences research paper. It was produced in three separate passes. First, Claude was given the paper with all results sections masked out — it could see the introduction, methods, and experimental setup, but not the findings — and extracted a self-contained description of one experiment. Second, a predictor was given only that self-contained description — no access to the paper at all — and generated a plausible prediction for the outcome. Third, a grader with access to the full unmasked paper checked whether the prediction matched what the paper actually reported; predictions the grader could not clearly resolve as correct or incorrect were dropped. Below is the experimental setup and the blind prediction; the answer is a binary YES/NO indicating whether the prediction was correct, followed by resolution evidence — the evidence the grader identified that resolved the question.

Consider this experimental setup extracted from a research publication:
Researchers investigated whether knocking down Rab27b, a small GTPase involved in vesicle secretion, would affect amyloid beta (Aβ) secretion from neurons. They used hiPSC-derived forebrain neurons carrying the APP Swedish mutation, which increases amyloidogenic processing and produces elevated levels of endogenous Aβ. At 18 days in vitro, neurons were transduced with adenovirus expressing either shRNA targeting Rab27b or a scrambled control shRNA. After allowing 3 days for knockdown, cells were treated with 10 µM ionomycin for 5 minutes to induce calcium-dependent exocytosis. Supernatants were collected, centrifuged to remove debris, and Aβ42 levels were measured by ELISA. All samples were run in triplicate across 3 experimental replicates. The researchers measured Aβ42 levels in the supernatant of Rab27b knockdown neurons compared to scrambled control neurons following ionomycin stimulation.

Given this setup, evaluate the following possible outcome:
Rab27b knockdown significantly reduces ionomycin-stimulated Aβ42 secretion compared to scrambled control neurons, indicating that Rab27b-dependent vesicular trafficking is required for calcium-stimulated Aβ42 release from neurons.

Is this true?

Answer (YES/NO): YES